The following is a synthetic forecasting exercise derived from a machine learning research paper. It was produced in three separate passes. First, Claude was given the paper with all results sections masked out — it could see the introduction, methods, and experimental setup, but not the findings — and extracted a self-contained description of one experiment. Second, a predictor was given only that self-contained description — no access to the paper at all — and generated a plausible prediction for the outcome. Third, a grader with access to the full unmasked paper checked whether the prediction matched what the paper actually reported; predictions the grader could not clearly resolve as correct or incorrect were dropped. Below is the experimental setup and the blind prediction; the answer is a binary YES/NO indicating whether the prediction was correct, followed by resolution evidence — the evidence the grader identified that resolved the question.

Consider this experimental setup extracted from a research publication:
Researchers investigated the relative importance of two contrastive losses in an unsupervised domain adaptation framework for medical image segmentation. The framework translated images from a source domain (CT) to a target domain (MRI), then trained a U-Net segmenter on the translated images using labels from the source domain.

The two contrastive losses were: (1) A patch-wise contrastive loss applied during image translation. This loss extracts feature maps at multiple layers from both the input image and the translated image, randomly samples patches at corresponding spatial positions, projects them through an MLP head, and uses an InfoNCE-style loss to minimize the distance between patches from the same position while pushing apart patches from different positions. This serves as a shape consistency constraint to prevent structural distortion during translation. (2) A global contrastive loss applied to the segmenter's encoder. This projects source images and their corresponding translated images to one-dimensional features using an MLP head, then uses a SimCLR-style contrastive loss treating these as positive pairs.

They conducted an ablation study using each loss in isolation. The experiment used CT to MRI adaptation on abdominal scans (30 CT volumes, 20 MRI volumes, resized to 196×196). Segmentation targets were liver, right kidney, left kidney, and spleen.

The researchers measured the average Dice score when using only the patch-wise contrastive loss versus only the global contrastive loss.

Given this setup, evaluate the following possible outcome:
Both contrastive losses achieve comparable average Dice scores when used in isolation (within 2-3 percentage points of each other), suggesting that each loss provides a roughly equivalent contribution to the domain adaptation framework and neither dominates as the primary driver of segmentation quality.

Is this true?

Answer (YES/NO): NO